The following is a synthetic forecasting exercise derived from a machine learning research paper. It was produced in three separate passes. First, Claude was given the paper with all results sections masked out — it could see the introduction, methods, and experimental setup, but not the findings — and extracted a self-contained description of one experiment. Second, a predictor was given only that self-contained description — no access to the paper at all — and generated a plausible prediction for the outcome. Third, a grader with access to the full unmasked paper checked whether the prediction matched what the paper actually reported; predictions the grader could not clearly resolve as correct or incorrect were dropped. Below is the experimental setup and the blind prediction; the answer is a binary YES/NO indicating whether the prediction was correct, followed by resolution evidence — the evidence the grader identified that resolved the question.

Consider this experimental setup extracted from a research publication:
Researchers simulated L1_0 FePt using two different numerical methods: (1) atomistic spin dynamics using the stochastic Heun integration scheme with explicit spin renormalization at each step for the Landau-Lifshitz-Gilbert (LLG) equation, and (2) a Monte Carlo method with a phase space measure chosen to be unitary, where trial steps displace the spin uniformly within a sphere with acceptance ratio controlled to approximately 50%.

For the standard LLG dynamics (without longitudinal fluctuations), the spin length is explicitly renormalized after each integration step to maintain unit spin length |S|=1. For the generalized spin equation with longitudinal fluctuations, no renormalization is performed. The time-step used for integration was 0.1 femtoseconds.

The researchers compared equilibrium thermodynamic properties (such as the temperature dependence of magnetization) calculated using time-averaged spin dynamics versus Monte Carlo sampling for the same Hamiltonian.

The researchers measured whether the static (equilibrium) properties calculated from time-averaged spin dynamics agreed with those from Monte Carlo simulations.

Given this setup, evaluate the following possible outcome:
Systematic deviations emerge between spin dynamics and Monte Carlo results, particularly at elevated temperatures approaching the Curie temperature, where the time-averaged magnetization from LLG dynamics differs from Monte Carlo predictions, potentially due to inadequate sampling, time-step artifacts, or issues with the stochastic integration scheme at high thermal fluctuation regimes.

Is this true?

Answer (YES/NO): NO